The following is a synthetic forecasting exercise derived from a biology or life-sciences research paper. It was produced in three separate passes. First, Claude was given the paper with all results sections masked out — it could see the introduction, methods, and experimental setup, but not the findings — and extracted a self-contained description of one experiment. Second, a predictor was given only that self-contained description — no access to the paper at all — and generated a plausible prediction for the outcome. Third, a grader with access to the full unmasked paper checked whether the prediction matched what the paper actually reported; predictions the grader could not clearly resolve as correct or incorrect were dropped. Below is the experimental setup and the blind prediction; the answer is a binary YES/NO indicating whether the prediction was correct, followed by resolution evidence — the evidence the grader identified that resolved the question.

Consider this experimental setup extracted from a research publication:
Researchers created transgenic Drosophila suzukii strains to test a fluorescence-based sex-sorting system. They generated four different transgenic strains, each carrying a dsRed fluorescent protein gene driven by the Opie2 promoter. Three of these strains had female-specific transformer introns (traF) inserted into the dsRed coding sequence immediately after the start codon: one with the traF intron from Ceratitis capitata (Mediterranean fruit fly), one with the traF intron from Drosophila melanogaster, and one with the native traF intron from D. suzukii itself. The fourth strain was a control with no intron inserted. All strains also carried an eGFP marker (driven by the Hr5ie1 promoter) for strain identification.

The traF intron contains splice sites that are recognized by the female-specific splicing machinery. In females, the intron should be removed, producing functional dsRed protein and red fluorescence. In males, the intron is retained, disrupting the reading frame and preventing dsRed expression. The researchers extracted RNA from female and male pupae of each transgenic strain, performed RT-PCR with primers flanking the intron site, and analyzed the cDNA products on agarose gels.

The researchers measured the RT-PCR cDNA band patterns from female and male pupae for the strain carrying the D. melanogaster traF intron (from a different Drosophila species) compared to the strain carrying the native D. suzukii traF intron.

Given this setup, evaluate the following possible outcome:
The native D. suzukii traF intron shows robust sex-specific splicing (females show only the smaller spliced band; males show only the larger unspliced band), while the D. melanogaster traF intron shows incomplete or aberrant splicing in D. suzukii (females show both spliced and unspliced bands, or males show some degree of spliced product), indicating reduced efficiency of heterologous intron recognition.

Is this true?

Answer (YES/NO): NO